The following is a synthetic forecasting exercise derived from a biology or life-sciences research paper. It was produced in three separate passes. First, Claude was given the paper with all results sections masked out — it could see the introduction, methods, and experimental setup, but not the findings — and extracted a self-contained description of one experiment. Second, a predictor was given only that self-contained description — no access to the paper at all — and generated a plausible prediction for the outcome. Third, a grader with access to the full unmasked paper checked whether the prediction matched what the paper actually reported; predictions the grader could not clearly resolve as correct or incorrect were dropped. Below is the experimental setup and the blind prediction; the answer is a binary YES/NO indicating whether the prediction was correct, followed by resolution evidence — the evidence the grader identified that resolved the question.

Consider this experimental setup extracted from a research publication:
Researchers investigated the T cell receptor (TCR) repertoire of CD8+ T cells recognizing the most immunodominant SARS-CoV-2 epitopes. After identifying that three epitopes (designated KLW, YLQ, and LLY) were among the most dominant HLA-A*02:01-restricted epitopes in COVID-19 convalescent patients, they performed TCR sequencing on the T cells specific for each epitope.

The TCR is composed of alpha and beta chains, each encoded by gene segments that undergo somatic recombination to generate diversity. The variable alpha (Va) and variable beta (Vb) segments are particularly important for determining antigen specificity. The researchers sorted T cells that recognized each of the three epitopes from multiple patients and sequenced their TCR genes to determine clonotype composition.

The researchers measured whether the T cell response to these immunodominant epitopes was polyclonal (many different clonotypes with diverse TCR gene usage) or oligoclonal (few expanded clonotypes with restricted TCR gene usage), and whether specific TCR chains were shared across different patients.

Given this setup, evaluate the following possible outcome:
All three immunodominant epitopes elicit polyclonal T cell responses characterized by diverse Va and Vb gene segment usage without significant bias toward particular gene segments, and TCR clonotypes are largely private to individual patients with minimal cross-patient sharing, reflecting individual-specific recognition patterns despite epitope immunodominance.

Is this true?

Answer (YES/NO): NO